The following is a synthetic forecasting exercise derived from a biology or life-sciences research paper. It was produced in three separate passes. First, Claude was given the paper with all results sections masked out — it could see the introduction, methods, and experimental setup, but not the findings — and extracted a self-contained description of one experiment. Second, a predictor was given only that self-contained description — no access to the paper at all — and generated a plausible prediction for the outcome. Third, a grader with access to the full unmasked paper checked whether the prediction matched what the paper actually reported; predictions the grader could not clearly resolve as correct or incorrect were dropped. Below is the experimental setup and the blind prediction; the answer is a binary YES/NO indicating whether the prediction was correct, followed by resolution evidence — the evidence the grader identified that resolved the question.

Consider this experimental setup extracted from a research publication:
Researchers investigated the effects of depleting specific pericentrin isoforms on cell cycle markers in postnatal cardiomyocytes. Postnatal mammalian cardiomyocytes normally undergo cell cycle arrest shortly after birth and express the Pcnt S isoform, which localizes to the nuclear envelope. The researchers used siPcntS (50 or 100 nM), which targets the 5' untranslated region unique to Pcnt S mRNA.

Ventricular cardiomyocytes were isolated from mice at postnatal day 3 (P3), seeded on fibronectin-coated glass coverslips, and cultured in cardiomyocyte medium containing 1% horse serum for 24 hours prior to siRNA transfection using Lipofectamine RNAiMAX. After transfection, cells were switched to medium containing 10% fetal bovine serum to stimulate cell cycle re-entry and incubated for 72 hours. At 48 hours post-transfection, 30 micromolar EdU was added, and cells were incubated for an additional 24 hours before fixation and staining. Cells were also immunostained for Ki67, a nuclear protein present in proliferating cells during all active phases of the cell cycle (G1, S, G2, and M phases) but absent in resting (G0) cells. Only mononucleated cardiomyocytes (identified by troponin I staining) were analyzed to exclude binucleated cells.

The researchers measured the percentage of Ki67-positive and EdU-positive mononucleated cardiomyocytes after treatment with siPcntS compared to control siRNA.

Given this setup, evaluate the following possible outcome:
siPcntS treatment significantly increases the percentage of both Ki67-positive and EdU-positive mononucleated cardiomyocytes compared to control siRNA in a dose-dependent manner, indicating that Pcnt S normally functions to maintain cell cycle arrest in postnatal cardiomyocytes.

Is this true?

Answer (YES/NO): YES